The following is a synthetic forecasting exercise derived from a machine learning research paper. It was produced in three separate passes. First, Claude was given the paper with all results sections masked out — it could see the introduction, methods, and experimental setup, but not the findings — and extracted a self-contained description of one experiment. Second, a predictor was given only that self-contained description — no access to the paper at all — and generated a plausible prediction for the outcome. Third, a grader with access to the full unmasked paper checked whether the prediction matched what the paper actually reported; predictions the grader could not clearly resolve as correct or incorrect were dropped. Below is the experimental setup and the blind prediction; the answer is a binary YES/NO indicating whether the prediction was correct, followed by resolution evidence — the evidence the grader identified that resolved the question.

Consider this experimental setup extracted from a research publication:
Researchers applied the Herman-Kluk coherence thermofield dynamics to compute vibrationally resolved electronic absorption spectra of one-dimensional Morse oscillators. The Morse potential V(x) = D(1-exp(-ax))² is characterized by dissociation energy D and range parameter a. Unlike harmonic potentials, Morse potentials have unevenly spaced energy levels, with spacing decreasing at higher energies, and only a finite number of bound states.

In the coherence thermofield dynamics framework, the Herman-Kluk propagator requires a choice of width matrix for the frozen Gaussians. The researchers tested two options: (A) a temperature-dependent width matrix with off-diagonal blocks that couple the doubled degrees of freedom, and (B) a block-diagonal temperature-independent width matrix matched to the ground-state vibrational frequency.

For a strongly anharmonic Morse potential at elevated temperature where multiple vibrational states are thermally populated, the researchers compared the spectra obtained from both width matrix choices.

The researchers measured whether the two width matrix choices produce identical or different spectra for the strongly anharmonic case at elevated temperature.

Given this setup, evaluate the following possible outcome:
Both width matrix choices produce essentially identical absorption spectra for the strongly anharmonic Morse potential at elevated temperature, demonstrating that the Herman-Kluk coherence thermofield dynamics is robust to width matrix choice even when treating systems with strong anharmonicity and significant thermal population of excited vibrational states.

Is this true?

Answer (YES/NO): NO